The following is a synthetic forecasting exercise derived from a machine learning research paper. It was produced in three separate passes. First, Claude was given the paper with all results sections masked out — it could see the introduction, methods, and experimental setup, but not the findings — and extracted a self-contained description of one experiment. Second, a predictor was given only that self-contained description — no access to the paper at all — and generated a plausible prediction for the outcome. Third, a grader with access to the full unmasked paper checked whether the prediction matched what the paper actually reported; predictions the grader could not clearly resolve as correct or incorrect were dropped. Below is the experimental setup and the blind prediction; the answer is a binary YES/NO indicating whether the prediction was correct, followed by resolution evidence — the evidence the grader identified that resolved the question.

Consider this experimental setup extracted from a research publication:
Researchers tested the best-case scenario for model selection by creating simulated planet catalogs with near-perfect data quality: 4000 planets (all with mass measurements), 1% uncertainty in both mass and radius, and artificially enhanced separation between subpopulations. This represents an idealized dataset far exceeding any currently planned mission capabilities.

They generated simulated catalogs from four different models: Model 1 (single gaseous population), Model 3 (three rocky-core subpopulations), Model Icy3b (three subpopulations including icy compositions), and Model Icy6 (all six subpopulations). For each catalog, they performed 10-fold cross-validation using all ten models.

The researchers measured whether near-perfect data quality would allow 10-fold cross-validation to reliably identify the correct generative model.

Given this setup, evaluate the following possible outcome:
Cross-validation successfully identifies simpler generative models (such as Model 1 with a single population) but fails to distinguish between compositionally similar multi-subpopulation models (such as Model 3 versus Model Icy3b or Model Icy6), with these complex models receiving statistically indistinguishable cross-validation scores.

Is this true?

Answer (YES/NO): NO